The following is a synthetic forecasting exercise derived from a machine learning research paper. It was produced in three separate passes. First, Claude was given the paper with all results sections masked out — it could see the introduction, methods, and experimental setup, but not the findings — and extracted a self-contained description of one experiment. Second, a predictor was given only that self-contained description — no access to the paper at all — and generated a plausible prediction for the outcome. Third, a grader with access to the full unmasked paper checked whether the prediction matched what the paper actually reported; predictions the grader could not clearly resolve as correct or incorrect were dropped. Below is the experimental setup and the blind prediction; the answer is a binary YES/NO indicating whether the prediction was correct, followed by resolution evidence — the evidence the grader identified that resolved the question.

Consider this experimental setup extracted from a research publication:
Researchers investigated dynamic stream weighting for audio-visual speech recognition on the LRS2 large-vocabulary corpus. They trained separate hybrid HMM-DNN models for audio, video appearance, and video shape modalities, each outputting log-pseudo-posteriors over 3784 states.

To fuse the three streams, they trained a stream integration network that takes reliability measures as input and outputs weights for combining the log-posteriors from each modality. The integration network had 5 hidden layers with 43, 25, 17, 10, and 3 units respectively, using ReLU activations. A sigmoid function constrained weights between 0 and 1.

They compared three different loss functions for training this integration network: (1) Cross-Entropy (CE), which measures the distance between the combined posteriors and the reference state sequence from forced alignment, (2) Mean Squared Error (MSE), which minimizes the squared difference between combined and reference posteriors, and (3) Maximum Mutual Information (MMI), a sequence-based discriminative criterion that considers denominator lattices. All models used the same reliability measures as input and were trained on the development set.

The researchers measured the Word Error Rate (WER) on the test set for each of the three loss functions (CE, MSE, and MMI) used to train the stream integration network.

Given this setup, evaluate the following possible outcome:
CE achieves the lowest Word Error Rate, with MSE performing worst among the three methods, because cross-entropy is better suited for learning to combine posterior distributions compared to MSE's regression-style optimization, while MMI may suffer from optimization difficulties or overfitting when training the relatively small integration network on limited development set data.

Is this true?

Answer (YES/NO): NO